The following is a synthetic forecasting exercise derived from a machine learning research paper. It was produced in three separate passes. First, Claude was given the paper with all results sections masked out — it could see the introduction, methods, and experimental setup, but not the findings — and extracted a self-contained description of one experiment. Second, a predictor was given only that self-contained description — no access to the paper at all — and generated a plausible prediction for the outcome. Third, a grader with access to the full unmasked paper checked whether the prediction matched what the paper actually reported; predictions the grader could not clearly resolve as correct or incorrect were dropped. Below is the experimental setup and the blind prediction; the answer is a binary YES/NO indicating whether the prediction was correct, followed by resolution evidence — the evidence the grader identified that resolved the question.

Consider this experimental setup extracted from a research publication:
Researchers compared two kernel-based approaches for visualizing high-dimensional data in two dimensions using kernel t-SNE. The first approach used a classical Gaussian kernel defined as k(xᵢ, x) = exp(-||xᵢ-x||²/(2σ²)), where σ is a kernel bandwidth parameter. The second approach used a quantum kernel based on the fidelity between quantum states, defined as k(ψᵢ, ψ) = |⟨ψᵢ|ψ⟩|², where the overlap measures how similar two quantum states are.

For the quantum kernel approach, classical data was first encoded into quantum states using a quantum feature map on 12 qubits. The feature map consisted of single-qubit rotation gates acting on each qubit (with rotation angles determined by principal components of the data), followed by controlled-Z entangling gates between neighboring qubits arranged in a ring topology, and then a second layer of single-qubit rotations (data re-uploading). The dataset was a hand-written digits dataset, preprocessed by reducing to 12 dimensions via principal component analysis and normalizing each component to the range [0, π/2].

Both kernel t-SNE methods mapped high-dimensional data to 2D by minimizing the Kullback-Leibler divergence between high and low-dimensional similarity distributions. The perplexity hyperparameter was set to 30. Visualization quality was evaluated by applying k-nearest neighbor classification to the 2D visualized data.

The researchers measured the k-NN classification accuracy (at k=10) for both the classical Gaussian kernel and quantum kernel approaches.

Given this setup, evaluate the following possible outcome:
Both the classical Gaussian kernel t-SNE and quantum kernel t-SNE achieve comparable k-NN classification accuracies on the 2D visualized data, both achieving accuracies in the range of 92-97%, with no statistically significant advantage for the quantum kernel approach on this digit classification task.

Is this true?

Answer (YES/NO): NO